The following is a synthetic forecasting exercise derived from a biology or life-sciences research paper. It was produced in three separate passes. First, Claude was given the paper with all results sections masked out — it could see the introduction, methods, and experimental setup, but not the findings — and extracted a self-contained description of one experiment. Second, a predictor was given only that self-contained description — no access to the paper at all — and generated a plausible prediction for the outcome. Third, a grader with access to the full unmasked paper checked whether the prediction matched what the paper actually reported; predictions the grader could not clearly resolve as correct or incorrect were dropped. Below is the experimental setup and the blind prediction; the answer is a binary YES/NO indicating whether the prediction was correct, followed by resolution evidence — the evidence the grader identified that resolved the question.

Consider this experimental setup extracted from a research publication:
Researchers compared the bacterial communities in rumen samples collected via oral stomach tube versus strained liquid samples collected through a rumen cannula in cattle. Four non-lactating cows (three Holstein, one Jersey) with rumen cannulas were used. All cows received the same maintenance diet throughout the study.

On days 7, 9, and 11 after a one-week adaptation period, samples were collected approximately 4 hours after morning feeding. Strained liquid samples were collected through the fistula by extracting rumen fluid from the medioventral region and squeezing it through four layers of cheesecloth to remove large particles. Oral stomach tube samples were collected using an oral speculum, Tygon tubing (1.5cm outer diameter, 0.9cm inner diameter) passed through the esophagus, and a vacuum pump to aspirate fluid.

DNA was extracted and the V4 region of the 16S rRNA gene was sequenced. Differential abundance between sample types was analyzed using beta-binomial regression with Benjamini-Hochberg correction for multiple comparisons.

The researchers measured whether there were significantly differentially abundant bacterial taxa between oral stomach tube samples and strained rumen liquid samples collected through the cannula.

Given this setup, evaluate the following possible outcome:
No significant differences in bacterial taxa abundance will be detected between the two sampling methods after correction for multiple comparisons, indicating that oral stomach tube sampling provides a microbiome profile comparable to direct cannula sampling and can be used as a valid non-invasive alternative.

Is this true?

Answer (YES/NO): NO